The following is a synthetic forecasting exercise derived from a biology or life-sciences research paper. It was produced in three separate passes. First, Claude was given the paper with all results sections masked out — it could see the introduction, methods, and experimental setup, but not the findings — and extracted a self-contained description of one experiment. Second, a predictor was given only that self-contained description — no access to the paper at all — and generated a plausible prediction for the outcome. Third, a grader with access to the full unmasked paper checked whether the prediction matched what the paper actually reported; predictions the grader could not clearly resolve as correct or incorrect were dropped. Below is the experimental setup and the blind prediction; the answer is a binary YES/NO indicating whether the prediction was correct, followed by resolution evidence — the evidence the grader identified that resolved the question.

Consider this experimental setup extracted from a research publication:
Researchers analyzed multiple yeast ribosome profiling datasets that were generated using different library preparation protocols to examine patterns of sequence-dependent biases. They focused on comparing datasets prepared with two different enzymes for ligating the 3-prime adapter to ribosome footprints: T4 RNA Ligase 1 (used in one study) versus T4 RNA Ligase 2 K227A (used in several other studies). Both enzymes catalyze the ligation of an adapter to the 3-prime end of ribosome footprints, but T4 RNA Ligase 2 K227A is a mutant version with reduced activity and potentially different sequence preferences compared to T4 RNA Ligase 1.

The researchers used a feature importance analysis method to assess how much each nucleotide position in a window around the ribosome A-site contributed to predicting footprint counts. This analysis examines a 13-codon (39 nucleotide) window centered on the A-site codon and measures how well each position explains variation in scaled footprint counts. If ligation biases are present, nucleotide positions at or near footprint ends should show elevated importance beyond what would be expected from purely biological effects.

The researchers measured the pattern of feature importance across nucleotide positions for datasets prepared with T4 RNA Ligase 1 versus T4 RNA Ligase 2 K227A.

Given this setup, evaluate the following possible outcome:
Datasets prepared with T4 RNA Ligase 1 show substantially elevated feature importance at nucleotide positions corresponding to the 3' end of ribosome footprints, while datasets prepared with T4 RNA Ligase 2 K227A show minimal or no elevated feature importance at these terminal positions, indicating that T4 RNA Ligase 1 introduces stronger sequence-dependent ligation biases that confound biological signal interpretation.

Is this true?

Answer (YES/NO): NO